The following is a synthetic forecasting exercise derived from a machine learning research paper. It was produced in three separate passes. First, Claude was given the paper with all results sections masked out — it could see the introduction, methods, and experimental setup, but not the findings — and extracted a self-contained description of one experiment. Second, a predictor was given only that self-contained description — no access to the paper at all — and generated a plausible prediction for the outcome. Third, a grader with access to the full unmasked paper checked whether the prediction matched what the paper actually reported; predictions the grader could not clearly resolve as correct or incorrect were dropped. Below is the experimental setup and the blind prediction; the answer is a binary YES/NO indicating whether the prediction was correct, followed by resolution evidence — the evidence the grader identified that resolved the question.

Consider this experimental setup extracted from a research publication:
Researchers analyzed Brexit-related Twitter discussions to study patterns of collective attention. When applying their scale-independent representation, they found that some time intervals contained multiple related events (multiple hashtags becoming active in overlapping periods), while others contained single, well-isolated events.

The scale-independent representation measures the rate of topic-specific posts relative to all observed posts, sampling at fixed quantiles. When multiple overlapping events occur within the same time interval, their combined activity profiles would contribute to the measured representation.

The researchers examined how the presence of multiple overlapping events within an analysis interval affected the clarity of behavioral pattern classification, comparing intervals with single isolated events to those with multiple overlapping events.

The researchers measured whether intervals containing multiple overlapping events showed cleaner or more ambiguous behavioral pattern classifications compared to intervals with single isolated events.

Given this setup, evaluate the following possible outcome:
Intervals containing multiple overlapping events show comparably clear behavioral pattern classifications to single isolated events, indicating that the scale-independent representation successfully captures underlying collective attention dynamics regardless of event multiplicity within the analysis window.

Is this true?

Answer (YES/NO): NO